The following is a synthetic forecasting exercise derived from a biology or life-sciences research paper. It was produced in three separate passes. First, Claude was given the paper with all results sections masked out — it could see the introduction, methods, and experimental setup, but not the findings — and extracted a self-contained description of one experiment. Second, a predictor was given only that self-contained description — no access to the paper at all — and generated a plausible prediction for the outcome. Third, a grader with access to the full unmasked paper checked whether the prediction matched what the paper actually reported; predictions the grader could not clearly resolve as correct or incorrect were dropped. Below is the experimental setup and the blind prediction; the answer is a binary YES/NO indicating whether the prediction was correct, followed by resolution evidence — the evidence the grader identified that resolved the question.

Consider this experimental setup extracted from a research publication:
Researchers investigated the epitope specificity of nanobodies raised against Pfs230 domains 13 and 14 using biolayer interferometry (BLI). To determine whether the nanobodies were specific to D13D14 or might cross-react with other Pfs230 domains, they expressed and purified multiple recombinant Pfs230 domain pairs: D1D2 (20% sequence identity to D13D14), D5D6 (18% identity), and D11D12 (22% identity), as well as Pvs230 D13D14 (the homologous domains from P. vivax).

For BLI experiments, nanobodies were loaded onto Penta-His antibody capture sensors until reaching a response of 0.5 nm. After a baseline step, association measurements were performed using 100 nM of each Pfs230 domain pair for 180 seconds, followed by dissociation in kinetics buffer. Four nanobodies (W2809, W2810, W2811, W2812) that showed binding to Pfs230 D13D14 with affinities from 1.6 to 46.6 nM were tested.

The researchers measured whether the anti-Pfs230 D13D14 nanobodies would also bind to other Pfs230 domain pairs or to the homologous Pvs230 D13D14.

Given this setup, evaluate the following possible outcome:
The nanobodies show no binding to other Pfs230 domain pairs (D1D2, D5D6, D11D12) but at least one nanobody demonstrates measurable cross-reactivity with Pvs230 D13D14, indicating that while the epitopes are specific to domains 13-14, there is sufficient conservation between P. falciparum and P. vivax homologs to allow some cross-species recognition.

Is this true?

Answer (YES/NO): NO